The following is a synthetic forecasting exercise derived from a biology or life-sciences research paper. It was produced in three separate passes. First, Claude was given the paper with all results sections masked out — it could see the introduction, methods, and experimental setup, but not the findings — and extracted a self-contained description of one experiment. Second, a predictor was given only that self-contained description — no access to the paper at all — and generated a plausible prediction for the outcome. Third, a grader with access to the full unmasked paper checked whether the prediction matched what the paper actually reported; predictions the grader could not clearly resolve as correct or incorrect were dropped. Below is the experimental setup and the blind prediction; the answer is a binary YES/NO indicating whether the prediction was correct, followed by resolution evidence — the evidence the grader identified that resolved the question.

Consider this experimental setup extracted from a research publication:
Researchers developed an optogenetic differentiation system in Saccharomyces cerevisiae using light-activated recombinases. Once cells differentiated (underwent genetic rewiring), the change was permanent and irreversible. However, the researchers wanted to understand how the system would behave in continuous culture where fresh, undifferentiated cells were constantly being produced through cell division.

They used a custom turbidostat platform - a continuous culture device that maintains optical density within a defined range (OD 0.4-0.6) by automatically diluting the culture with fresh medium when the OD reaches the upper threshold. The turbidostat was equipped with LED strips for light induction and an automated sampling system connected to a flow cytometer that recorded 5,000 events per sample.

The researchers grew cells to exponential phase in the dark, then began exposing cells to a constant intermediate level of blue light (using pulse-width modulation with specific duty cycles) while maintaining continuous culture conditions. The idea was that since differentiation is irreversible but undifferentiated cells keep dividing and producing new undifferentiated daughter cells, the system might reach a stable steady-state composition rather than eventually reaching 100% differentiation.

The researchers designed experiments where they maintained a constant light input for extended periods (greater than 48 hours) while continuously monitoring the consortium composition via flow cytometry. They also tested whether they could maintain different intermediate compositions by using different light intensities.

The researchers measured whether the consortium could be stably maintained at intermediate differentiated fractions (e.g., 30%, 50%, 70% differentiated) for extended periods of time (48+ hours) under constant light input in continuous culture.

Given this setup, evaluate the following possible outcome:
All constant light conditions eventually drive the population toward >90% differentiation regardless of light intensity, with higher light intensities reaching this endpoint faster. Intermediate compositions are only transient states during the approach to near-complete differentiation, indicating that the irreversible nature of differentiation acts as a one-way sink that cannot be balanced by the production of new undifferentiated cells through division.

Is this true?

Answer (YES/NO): YES